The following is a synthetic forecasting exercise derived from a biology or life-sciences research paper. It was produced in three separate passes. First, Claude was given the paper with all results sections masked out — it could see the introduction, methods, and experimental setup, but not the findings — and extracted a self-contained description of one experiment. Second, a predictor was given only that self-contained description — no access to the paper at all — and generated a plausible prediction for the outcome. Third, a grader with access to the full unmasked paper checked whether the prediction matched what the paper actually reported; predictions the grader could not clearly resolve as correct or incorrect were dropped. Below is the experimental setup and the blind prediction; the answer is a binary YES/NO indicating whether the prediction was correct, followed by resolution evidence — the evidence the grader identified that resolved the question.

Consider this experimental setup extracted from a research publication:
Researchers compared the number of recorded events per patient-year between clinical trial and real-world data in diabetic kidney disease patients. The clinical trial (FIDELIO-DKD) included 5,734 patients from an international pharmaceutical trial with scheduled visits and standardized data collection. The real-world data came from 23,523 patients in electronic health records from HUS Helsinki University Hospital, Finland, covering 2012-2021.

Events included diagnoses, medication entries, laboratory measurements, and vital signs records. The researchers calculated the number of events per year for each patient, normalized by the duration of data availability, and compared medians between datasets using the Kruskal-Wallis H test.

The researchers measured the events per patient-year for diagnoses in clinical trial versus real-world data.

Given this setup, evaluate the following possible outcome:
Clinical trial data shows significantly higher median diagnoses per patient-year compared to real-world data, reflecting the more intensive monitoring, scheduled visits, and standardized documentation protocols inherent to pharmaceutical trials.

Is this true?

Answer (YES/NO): NO